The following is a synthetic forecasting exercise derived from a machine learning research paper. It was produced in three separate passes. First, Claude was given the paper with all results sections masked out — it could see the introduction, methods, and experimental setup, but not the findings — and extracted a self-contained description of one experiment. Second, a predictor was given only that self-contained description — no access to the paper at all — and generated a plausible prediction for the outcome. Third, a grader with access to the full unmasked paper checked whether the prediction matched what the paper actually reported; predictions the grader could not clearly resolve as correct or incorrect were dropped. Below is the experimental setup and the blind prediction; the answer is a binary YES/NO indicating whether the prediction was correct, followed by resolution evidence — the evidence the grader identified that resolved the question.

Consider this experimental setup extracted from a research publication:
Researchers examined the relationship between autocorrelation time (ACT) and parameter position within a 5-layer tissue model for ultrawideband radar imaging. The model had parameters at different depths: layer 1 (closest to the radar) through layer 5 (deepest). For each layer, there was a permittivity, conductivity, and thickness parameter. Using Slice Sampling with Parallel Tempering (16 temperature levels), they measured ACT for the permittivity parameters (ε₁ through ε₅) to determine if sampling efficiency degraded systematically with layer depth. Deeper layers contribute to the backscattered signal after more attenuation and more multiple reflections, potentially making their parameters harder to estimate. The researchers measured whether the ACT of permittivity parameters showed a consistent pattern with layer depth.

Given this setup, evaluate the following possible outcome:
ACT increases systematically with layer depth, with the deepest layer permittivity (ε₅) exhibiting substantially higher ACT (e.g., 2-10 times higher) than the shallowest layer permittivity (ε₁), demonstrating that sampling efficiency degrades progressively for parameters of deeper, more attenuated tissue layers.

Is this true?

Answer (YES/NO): NO